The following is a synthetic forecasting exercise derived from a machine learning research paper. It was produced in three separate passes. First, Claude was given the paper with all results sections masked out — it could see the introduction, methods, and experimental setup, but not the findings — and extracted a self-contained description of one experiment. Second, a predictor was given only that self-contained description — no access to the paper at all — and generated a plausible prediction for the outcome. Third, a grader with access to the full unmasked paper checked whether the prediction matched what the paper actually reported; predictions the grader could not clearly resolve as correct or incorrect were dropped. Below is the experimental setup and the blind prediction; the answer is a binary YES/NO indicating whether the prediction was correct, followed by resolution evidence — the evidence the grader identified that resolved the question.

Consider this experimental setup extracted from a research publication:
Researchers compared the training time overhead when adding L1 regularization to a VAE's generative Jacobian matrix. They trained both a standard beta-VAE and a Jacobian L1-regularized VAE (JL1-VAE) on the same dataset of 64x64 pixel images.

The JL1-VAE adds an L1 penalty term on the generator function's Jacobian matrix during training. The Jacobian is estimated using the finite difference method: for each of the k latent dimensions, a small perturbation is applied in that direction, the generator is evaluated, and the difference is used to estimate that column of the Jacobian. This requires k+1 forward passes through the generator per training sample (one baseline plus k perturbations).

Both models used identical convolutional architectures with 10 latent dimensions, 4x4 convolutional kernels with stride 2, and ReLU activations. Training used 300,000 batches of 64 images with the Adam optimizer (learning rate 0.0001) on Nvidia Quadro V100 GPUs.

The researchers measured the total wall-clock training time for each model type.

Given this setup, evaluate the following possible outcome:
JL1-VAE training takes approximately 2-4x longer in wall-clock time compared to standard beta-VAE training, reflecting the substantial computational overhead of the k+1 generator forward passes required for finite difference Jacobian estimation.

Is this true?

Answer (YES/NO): YES